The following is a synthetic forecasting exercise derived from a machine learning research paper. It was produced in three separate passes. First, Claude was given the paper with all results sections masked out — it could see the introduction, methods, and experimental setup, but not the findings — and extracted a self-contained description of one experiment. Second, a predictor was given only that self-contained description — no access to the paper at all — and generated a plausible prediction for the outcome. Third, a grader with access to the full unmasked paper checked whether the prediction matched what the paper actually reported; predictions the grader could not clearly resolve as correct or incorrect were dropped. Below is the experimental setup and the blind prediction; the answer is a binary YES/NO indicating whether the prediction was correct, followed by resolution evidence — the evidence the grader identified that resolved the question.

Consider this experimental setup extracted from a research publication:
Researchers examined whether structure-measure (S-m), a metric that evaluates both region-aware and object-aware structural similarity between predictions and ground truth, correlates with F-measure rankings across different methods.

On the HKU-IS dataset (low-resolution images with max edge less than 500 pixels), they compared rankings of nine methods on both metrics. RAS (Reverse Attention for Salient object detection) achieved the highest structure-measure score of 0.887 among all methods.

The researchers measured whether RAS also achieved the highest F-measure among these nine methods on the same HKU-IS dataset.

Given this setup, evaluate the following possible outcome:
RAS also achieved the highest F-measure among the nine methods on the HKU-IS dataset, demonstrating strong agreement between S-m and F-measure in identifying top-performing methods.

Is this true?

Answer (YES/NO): NO